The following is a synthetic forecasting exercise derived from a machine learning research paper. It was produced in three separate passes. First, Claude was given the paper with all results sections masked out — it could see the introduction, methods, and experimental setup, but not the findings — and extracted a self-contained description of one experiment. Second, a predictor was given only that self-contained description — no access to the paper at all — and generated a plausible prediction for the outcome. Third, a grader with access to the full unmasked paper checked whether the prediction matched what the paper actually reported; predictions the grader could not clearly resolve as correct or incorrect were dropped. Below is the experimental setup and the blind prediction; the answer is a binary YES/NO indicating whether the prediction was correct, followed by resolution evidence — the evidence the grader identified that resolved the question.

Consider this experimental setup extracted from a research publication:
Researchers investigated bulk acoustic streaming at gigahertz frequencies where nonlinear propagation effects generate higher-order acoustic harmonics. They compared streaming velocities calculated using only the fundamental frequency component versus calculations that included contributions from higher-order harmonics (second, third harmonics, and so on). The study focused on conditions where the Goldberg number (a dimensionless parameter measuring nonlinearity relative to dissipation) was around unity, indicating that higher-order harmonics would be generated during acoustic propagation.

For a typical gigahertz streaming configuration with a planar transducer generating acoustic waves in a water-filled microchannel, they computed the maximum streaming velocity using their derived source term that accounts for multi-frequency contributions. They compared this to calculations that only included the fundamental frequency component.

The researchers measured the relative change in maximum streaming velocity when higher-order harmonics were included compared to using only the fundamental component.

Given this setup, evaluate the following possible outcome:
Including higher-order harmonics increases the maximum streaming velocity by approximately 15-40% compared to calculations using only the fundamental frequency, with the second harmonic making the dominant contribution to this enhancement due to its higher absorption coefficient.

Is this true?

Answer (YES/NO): YES